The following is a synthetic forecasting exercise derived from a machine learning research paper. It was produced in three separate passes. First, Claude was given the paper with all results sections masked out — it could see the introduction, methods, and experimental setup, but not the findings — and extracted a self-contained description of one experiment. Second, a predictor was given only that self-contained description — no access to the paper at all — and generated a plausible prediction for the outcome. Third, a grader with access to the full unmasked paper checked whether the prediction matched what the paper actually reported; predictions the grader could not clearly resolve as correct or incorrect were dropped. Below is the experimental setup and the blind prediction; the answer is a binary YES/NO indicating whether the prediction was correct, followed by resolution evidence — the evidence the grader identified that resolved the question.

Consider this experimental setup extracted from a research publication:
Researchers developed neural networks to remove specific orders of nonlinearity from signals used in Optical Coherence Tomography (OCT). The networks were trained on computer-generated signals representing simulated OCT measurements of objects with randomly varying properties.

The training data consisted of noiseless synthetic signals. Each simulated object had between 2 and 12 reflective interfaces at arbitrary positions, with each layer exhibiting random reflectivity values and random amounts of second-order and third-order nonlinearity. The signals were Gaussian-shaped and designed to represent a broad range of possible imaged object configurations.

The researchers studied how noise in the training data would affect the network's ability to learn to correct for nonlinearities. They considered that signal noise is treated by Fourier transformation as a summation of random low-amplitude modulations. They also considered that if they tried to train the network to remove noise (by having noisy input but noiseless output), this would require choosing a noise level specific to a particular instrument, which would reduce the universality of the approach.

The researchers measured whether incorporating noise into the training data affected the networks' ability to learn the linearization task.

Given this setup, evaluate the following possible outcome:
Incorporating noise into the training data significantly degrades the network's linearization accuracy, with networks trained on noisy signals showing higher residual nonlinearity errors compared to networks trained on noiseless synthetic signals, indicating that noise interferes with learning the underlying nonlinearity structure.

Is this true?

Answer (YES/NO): NO